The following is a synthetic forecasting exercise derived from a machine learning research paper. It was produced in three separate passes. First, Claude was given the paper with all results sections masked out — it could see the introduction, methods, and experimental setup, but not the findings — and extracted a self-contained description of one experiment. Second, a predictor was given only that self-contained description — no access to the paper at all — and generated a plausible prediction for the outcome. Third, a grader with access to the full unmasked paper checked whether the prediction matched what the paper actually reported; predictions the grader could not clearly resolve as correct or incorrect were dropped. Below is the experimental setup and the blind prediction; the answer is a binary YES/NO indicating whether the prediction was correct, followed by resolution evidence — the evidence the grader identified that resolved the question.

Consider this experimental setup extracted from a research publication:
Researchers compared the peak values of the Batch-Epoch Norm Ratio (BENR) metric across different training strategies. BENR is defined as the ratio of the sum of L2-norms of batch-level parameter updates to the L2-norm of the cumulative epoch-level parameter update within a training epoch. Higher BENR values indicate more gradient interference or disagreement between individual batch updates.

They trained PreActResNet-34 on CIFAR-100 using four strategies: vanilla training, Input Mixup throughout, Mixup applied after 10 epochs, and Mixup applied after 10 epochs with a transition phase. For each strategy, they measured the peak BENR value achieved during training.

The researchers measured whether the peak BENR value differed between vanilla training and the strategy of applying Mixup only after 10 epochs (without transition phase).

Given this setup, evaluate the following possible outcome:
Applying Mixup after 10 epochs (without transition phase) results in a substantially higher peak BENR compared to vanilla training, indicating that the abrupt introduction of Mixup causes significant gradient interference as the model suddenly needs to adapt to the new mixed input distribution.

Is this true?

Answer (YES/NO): NO